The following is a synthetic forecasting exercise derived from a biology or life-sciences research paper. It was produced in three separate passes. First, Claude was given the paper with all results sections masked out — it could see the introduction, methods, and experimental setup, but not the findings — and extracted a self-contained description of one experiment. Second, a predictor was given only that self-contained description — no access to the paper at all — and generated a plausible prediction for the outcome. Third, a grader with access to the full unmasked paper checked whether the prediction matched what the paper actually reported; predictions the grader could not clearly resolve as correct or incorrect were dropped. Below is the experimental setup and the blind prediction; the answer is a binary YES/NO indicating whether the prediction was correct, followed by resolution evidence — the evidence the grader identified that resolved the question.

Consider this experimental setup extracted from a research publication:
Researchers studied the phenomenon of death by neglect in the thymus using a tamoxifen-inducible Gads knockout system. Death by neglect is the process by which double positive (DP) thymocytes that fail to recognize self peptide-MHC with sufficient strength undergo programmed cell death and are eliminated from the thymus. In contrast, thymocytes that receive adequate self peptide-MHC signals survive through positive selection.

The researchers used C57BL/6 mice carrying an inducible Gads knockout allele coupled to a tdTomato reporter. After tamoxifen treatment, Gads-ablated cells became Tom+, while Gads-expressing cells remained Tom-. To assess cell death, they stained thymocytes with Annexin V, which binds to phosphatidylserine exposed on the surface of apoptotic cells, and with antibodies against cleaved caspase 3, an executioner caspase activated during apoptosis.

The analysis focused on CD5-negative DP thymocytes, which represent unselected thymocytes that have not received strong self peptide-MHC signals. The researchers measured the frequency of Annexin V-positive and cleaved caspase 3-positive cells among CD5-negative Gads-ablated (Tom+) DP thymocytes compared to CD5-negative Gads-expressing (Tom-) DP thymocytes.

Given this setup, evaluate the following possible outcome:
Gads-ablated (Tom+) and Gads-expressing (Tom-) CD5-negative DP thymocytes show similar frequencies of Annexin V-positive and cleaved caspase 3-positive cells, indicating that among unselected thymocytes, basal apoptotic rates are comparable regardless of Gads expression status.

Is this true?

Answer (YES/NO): NO